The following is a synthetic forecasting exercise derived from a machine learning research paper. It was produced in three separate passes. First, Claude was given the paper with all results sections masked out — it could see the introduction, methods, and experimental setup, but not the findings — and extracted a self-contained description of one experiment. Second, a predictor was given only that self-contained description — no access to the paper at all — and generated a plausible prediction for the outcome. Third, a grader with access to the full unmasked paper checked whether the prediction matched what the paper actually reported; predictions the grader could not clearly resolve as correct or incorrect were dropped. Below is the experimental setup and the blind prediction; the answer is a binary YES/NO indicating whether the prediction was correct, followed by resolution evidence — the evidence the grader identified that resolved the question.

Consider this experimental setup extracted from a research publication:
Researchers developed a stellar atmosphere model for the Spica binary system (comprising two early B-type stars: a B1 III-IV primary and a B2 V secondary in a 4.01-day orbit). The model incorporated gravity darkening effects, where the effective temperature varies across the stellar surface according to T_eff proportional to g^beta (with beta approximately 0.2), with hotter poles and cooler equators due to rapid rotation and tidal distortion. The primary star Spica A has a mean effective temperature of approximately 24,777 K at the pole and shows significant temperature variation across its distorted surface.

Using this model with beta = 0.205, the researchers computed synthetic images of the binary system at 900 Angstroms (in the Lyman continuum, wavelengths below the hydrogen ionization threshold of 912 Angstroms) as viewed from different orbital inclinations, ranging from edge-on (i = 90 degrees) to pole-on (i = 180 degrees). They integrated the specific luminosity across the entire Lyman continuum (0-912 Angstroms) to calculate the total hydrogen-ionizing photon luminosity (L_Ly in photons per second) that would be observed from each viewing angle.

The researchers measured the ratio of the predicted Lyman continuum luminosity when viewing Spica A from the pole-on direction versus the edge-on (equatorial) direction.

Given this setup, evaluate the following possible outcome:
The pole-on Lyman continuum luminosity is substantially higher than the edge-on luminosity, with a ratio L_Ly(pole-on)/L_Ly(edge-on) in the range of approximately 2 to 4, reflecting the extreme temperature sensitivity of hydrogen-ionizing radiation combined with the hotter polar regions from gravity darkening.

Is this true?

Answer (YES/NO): NO